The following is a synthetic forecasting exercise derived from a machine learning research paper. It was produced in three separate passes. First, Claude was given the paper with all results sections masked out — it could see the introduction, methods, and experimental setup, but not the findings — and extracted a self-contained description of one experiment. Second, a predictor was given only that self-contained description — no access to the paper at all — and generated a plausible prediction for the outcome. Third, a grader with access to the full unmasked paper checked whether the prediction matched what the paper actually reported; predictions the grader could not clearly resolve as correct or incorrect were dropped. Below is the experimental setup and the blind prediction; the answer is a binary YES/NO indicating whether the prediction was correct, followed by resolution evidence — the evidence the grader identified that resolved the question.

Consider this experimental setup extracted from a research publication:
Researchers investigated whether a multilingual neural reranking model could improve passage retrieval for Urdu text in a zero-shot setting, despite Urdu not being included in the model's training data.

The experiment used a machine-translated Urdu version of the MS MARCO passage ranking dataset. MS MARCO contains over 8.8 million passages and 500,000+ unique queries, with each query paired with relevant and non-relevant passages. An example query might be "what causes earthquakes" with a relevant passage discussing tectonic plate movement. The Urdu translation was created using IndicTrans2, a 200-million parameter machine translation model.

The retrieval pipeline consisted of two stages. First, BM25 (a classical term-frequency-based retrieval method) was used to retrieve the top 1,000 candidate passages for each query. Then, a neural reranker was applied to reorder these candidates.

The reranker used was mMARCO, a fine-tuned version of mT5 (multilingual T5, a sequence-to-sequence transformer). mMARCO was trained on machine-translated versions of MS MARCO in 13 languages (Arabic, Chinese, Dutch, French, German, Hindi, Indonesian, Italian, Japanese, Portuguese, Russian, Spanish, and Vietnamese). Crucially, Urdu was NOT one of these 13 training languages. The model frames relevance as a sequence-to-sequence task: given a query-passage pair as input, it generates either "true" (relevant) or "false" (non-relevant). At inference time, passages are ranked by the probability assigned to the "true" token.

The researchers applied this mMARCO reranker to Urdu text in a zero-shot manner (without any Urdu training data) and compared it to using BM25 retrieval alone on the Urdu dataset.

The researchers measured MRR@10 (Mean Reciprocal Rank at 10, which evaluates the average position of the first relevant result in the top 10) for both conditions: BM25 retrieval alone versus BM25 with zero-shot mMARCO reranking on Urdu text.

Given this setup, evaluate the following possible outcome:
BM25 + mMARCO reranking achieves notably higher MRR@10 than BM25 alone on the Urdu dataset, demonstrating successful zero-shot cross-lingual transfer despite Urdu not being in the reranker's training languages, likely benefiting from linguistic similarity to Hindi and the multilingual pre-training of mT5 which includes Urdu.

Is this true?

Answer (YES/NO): NO